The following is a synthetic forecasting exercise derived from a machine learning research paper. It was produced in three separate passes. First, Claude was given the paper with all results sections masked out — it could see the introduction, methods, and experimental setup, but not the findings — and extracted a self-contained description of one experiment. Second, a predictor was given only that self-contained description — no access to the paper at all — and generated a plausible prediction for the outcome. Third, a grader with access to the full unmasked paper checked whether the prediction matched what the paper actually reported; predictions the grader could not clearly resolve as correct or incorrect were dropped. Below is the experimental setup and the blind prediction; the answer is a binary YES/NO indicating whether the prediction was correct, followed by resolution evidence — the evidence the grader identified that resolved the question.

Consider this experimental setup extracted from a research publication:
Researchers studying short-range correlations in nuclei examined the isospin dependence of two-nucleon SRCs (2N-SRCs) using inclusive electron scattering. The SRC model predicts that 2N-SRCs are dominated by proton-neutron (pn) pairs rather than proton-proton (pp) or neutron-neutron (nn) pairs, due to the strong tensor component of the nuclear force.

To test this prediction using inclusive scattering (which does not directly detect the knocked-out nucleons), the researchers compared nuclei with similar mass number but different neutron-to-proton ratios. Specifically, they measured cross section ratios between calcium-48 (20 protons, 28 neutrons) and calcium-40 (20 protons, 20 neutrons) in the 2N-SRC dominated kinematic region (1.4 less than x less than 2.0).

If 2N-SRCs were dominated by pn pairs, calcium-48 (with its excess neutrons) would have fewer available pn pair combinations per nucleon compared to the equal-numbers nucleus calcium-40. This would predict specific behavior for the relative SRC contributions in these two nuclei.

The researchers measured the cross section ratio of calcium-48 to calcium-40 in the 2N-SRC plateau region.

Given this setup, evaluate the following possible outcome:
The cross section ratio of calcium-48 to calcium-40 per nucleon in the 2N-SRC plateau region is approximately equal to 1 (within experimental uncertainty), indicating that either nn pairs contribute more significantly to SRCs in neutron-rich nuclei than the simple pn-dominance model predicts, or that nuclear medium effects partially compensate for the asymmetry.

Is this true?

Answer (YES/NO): NO